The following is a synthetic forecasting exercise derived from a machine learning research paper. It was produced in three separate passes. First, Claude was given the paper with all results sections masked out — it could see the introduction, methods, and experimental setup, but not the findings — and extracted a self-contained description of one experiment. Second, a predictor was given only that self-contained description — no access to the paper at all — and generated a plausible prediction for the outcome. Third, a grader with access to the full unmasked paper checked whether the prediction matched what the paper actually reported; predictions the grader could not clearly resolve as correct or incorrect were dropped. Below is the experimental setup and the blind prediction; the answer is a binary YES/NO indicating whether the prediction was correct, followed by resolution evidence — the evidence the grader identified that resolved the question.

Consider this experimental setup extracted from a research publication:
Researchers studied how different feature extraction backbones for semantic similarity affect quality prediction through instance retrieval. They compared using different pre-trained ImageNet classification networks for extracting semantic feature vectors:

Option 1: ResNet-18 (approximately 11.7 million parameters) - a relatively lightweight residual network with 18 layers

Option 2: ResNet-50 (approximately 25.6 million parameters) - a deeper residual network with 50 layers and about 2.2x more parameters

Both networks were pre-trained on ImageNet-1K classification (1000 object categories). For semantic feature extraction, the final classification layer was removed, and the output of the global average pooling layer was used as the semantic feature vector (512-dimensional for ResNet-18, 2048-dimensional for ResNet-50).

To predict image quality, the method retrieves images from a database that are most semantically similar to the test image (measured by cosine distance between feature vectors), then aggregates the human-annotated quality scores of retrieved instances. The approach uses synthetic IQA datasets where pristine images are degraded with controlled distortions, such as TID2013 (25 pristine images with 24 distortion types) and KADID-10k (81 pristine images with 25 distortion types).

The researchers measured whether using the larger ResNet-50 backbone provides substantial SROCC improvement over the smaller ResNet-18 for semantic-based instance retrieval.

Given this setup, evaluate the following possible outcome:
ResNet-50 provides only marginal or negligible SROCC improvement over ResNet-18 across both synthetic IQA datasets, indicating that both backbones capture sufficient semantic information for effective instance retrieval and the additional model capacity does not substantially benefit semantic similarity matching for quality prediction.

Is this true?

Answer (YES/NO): NO